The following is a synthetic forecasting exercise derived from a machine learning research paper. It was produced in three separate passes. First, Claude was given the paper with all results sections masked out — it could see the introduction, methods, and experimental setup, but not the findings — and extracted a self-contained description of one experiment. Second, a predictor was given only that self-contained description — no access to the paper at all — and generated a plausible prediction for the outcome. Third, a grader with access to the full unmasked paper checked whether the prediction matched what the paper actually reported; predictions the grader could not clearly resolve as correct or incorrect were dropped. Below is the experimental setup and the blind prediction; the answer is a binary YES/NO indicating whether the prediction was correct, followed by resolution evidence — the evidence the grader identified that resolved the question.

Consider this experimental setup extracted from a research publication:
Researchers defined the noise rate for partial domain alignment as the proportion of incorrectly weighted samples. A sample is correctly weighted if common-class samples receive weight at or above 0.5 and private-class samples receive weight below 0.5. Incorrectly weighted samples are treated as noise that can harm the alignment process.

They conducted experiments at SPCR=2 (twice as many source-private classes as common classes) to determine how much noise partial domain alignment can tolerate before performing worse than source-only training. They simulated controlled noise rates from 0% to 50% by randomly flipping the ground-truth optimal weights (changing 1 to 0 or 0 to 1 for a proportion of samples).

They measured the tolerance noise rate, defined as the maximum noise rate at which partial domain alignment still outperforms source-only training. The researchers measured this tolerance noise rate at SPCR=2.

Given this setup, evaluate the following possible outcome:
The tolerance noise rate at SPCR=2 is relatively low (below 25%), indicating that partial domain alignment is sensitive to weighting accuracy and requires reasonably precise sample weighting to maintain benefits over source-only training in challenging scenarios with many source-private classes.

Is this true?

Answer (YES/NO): NO